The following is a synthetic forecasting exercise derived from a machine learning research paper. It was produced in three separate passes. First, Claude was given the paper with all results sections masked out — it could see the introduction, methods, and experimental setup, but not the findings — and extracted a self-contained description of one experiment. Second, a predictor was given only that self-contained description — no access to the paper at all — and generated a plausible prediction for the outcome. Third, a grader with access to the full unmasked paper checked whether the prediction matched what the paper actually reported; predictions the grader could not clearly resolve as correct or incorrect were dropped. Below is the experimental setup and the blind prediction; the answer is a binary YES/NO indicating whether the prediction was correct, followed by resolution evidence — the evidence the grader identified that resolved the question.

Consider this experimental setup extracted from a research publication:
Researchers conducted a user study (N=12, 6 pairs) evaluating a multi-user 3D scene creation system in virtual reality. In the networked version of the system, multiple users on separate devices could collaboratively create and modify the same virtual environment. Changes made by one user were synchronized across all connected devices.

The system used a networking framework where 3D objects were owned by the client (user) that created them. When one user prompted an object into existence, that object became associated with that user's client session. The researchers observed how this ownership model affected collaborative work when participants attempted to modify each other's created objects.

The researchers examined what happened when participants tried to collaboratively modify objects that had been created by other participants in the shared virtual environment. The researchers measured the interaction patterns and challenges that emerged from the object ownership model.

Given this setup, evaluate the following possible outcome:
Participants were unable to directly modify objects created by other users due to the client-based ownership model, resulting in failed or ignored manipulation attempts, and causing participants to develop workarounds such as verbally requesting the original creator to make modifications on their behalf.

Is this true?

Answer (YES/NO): NO